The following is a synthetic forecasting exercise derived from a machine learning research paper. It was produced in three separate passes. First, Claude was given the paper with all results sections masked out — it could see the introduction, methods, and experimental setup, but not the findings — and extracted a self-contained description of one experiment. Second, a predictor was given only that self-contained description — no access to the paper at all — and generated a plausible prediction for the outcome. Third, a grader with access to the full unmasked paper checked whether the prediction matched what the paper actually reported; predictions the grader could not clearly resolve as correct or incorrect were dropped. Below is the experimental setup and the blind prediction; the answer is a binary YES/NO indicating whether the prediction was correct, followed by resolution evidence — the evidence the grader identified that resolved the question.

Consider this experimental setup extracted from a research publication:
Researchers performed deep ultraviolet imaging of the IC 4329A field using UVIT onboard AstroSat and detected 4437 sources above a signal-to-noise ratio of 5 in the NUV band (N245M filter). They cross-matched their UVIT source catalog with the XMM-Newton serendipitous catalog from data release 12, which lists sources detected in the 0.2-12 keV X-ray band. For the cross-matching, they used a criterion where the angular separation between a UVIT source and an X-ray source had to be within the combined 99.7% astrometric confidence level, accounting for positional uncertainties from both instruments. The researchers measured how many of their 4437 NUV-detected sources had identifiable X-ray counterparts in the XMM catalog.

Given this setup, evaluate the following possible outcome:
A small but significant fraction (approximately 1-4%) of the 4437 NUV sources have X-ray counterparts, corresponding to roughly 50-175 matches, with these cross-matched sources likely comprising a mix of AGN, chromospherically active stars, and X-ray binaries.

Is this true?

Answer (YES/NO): YES